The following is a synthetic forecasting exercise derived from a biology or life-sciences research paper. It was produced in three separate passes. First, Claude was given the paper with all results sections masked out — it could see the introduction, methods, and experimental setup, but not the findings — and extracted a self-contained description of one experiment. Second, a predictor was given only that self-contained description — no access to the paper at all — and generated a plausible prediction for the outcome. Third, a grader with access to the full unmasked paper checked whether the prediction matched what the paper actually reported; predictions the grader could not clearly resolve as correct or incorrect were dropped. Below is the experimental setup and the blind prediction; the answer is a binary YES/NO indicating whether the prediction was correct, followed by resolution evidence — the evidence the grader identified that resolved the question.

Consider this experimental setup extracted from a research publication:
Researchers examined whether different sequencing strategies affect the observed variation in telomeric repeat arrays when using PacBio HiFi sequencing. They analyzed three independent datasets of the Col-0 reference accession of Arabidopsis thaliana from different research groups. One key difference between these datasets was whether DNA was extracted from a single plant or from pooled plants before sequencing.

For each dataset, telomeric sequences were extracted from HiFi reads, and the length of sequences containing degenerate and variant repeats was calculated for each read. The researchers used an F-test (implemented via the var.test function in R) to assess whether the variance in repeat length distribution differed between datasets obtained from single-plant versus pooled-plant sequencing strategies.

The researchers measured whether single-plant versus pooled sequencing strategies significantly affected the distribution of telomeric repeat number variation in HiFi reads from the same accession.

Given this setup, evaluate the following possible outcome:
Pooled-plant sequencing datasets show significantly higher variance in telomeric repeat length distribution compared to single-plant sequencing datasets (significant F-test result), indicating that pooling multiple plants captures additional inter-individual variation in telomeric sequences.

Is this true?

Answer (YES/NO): NO